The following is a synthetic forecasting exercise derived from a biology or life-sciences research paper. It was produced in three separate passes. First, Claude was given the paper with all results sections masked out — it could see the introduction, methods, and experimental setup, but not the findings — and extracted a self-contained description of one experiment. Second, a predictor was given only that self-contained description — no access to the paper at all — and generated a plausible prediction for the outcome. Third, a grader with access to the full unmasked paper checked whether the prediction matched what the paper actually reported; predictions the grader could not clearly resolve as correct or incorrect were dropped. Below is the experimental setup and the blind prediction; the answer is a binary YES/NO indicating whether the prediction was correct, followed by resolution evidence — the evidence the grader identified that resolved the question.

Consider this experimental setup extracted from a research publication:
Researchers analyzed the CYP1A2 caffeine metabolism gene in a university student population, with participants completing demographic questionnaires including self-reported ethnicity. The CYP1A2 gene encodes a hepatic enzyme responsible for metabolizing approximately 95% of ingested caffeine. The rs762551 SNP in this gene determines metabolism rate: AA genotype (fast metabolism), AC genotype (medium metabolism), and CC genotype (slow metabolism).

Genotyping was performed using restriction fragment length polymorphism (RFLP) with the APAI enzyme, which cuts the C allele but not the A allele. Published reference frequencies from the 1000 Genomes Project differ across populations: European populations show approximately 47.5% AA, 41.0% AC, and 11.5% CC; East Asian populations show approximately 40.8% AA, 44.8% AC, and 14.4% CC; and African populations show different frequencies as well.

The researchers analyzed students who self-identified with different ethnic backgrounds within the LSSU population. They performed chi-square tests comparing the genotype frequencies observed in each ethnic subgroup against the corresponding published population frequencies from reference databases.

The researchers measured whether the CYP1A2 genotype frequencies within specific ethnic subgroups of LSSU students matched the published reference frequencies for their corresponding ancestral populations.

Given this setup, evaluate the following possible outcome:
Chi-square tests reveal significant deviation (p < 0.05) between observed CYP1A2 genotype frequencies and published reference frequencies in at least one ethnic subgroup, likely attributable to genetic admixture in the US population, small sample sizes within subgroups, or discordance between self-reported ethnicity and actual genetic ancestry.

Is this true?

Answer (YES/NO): NO